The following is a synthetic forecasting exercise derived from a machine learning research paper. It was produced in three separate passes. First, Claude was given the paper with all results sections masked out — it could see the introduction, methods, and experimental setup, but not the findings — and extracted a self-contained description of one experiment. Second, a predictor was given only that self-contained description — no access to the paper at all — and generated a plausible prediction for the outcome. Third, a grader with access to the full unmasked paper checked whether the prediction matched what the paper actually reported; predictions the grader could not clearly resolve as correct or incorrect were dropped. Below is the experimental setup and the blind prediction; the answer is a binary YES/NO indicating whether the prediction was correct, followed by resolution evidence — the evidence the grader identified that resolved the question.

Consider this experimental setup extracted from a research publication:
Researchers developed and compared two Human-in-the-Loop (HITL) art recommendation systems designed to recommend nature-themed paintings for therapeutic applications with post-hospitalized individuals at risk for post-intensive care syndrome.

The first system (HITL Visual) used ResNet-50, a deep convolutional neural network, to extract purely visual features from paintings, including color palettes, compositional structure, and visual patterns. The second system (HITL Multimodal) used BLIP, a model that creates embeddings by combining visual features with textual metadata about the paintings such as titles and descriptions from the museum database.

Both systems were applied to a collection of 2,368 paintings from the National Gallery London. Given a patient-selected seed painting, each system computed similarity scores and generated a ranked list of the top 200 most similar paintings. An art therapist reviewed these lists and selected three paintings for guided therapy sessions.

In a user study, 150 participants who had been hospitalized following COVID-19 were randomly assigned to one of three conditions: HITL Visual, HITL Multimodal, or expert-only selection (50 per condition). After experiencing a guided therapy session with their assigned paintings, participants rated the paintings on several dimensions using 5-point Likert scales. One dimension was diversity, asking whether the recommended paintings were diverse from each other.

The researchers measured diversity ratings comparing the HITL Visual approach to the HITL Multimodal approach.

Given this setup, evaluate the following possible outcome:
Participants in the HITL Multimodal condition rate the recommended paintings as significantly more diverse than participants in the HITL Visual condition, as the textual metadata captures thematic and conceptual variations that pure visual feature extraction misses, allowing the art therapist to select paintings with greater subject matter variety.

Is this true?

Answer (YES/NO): NO